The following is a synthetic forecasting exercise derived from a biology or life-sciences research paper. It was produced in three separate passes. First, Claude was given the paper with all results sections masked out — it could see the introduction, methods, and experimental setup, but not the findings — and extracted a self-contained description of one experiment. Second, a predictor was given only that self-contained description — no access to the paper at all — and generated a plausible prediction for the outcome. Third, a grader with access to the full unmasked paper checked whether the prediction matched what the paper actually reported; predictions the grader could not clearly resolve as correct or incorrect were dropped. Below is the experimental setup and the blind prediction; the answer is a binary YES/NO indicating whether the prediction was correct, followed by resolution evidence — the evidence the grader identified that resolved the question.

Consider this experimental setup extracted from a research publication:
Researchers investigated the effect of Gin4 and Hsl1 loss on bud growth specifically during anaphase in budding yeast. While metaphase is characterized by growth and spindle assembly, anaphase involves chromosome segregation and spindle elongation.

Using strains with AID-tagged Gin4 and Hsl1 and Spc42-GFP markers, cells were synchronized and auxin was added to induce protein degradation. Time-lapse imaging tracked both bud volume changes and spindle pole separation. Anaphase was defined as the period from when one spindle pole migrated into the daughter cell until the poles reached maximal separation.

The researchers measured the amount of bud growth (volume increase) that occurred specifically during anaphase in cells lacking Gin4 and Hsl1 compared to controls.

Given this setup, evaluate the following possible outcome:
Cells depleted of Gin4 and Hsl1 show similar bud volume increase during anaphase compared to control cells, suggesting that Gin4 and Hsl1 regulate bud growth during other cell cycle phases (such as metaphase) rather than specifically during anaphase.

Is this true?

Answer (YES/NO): YES